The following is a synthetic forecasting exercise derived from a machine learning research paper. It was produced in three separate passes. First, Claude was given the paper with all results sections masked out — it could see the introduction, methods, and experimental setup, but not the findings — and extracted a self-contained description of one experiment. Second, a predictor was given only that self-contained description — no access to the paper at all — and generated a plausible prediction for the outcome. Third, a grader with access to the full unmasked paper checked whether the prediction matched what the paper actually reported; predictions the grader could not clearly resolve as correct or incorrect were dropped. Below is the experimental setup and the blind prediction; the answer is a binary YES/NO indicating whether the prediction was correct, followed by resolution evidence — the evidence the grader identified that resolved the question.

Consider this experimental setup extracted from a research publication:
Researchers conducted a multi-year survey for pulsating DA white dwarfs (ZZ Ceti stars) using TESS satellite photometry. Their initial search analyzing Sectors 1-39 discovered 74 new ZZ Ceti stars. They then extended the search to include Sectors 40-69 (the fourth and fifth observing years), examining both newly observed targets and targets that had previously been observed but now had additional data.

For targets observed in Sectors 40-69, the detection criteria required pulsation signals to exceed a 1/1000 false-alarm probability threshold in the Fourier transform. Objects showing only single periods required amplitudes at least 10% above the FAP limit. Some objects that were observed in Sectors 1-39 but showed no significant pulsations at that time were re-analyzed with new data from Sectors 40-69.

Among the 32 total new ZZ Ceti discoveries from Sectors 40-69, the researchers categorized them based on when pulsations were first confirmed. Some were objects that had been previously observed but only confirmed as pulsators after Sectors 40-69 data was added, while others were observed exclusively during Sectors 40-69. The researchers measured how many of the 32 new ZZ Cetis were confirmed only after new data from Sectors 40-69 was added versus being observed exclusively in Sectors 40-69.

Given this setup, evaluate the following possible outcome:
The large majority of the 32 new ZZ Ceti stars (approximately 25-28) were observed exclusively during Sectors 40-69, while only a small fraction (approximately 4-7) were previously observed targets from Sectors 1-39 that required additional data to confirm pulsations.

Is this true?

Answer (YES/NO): NO